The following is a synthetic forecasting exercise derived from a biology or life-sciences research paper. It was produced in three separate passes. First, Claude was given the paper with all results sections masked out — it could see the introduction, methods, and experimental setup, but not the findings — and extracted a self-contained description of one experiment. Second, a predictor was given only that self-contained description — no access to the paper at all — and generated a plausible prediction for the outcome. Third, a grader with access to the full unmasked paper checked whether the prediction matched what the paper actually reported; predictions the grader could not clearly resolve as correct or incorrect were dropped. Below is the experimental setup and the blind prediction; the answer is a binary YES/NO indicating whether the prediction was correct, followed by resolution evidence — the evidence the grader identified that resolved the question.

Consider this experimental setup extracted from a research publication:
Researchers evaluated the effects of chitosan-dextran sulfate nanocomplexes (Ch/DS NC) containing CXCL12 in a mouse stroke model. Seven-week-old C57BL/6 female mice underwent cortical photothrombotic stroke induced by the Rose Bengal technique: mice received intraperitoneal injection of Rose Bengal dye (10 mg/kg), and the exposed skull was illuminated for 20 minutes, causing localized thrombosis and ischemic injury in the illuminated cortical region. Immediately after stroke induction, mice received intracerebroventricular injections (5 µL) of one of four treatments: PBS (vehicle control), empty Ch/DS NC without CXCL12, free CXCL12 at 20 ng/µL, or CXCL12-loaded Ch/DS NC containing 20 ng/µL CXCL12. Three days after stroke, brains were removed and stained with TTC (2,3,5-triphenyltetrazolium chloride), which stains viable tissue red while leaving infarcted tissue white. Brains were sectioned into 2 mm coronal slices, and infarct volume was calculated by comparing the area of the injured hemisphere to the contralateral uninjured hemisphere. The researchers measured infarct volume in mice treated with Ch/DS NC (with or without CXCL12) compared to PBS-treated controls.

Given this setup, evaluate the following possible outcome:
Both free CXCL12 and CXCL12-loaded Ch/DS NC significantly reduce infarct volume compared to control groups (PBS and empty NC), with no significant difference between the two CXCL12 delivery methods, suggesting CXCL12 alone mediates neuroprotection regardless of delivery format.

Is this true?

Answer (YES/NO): NO